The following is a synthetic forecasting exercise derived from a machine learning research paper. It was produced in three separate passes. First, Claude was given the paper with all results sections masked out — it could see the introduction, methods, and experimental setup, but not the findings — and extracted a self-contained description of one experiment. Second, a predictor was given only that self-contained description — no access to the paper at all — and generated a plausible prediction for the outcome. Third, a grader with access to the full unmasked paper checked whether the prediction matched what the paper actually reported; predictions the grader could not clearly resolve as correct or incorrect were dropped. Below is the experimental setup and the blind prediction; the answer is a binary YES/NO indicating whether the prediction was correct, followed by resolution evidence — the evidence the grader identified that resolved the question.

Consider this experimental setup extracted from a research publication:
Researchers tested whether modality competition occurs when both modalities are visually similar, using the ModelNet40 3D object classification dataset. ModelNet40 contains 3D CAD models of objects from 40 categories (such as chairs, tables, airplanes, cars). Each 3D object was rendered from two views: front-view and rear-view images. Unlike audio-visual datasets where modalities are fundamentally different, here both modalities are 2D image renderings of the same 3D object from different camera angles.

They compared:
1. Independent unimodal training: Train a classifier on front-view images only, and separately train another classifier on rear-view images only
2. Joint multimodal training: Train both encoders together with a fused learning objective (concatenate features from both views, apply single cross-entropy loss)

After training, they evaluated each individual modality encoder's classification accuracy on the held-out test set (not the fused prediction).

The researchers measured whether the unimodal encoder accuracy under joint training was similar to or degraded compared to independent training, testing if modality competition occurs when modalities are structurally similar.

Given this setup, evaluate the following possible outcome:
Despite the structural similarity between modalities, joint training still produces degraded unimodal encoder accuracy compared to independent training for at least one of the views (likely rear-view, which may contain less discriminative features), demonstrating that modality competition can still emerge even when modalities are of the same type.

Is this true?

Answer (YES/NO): YES